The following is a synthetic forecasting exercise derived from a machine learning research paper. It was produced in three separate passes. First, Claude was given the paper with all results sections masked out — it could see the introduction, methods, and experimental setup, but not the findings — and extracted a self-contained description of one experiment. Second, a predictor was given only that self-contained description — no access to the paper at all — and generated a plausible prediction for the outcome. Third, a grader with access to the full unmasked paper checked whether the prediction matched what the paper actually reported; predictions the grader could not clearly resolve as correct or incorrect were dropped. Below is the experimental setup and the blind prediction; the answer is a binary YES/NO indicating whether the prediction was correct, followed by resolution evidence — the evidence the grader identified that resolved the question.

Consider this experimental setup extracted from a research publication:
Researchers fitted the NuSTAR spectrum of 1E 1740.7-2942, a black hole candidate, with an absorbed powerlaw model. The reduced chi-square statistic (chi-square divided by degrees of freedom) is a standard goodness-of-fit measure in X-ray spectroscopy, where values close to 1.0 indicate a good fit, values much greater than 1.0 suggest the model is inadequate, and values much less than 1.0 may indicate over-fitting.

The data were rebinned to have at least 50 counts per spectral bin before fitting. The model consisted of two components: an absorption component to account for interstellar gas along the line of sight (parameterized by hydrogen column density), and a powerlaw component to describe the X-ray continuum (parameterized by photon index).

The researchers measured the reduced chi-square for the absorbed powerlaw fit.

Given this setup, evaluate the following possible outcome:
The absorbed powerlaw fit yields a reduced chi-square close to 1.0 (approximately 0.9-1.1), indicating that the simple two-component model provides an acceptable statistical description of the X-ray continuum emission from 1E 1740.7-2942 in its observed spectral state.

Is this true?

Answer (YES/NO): NO